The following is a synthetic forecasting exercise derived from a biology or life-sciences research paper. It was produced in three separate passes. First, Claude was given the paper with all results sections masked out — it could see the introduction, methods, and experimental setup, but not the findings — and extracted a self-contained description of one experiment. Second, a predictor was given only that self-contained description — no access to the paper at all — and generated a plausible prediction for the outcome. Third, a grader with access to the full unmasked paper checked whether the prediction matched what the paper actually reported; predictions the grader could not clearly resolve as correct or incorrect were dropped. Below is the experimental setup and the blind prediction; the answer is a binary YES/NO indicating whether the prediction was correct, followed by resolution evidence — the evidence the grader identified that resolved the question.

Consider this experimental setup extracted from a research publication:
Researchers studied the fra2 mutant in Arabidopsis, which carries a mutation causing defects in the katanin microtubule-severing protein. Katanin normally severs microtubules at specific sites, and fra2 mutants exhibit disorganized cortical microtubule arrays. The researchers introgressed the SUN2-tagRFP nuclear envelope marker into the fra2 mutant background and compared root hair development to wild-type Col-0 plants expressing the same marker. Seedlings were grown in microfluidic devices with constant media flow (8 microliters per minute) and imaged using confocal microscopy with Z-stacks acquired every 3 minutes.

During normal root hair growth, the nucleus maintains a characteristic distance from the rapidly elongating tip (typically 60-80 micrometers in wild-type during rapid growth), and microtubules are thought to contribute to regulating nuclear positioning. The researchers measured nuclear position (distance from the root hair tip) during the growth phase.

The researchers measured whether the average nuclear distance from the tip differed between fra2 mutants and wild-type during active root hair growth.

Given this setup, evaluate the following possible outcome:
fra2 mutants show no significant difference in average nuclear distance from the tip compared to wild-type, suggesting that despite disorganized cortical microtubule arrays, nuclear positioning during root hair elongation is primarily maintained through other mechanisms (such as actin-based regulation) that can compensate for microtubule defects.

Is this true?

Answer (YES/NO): YES